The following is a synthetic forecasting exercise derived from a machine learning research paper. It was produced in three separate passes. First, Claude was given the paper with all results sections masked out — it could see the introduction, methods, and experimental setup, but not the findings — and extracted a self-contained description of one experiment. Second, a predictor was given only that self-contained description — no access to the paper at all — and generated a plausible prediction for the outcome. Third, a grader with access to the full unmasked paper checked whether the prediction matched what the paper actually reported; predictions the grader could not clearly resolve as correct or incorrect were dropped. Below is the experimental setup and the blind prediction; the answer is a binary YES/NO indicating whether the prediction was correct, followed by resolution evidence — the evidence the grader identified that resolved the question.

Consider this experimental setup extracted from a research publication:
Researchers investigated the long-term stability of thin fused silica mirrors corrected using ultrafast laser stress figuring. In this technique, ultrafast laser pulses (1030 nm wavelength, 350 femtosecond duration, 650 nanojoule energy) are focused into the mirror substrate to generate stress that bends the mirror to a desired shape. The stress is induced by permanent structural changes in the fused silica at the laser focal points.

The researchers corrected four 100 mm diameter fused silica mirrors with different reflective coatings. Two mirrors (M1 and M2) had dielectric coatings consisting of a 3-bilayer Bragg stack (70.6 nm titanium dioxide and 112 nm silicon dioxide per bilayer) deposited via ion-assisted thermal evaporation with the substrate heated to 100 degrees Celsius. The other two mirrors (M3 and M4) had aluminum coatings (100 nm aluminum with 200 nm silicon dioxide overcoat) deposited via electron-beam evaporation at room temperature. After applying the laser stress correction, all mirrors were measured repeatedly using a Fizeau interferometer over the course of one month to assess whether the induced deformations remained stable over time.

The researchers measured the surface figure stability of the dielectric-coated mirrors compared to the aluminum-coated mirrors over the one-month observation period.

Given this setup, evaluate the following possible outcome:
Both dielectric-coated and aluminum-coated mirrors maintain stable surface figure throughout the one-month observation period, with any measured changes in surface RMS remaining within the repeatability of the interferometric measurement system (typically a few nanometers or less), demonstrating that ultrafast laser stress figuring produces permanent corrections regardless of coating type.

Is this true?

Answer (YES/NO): NO